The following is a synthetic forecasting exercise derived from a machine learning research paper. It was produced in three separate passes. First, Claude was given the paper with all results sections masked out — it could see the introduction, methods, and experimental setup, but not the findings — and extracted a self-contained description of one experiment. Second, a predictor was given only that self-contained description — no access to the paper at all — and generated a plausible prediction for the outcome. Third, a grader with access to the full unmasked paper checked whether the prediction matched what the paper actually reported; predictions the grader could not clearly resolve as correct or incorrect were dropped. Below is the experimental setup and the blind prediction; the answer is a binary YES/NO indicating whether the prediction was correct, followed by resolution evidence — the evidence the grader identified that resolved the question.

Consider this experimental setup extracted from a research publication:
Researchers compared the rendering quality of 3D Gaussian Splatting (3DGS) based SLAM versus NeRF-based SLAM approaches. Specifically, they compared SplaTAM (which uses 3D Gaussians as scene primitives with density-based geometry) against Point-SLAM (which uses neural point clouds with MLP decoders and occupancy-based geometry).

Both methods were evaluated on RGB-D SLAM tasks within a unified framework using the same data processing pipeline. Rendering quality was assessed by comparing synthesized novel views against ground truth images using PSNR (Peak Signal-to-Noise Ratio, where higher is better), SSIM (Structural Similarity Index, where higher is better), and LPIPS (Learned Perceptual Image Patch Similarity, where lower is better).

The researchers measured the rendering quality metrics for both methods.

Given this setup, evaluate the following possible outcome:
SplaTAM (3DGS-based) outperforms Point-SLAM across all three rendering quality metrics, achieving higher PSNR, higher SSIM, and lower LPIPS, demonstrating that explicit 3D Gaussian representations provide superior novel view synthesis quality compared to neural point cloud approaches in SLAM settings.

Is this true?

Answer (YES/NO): NO